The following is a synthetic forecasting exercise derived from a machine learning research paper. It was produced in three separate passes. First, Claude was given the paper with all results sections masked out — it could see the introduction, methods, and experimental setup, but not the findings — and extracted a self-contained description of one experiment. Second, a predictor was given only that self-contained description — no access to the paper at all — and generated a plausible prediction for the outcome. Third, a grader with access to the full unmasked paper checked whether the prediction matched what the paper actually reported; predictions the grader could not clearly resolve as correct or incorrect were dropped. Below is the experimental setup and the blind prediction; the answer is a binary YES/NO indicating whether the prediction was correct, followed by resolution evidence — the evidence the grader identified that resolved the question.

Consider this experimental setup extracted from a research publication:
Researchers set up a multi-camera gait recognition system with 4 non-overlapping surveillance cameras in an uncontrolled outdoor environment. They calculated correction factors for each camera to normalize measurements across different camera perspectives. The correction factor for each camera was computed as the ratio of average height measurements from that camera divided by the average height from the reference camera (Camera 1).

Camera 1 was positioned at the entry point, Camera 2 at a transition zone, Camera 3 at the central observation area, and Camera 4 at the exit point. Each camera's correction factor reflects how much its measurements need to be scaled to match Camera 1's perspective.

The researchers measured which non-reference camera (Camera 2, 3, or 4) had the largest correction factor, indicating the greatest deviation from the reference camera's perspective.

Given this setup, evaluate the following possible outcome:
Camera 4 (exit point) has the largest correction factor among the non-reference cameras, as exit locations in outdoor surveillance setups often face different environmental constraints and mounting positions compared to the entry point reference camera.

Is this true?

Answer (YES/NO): NO